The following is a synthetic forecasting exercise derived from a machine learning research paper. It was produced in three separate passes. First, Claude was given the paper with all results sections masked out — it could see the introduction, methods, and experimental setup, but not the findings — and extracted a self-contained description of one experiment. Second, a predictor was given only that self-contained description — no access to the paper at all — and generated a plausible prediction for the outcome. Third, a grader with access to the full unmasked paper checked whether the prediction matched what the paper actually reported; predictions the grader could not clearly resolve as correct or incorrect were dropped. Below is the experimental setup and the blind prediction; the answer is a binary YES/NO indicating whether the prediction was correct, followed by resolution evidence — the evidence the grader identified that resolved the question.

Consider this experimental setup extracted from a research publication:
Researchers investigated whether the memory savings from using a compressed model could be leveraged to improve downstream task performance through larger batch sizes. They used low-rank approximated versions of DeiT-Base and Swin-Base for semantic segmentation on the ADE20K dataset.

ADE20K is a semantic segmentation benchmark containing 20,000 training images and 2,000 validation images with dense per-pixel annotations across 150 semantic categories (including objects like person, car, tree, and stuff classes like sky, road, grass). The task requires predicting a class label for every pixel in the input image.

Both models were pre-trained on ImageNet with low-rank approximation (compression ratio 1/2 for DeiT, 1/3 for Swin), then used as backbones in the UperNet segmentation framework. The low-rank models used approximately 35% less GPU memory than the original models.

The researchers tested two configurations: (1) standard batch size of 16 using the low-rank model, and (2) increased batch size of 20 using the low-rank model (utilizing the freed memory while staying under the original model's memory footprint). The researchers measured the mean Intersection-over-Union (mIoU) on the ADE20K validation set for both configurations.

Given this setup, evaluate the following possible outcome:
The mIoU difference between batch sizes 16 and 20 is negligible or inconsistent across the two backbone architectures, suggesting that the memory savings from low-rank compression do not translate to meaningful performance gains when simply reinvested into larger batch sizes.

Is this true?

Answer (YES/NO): NO